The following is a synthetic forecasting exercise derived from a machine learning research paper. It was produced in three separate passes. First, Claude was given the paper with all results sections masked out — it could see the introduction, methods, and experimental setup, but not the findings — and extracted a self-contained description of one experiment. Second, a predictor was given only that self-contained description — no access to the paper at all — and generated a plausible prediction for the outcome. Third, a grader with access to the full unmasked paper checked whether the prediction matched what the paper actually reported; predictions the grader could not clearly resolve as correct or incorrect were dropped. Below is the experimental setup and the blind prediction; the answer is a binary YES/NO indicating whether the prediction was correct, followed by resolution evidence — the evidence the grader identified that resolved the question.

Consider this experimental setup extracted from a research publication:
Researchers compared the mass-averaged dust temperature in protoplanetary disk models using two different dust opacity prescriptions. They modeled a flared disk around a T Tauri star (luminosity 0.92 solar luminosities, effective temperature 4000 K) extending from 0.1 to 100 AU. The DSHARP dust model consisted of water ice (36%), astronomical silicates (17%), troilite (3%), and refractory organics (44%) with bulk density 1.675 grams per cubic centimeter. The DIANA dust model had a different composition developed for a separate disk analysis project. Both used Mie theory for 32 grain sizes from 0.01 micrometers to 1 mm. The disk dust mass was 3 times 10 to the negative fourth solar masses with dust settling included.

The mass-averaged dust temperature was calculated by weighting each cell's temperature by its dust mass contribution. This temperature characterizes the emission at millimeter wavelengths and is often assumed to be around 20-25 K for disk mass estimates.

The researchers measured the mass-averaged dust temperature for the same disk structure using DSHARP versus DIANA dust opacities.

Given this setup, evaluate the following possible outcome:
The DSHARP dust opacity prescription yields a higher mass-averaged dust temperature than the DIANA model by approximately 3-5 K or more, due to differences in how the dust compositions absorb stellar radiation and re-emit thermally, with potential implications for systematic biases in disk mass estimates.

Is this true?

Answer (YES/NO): NO